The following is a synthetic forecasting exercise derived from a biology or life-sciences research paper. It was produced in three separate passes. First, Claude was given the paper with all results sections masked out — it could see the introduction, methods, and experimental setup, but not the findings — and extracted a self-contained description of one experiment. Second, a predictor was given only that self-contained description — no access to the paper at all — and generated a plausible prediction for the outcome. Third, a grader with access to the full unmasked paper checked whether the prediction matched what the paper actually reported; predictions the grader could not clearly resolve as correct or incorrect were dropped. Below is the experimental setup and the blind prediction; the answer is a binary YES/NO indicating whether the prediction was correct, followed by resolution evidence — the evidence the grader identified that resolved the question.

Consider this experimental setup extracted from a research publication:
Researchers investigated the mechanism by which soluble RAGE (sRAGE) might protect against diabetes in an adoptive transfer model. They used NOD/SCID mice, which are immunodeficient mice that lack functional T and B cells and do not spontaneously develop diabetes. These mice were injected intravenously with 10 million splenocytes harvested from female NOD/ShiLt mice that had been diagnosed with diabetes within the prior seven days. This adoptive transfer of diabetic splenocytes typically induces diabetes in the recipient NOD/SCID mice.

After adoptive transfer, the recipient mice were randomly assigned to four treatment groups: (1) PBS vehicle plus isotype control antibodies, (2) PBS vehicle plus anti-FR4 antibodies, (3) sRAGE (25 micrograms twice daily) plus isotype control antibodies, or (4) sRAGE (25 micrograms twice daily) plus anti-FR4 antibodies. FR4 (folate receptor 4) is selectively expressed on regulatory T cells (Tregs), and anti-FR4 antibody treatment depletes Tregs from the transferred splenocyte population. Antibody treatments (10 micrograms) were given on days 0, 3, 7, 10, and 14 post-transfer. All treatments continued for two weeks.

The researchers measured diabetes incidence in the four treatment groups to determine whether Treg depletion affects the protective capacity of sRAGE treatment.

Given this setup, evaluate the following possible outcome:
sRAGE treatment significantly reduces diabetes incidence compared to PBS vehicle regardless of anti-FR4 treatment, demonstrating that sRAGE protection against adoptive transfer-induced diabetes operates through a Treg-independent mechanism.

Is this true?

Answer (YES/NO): NO